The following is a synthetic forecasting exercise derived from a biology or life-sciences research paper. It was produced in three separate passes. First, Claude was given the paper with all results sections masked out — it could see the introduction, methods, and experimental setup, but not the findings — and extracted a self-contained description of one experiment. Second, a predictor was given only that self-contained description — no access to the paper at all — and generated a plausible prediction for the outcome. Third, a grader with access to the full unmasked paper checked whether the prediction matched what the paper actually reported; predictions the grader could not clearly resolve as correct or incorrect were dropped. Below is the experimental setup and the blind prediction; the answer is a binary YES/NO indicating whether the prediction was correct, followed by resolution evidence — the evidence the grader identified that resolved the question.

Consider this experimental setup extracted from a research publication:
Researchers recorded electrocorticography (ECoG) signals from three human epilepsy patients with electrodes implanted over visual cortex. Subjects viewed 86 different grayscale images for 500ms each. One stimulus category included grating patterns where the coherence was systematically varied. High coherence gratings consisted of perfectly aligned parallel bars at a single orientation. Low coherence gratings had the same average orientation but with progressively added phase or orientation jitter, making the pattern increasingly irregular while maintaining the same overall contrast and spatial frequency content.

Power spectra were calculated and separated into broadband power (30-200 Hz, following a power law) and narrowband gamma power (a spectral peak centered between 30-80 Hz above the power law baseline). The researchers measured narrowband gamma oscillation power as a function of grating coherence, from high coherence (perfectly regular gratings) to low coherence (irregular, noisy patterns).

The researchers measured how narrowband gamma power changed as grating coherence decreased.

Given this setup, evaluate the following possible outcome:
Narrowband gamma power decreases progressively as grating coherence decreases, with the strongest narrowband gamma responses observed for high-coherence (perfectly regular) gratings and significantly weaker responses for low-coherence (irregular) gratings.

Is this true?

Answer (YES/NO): YES